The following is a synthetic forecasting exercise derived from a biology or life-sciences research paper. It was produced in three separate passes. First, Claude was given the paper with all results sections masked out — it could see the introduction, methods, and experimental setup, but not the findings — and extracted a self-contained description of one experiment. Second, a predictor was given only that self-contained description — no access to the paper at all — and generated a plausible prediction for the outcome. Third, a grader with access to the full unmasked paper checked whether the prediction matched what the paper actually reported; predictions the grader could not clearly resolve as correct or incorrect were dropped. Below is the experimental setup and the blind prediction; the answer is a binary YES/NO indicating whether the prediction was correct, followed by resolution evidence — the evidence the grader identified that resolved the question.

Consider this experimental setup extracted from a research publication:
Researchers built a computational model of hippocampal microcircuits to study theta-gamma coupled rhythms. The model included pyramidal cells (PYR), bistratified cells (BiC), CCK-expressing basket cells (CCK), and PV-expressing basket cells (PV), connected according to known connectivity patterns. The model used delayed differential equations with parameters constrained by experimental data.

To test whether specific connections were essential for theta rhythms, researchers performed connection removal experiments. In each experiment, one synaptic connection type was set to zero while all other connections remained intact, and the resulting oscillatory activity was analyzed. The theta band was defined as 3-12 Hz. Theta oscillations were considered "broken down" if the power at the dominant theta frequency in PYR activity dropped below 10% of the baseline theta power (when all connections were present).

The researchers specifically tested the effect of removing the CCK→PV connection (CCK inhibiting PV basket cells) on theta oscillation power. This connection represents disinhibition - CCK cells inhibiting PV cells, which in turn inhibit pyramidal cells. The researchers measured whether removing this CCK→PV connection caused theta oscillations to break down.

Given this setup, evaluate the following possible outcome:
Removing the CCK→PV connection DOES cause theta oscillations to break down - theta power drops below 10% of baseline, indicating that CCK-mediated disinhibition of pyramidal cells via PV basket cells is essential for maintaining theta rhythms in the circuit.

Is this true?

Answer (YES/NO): YES